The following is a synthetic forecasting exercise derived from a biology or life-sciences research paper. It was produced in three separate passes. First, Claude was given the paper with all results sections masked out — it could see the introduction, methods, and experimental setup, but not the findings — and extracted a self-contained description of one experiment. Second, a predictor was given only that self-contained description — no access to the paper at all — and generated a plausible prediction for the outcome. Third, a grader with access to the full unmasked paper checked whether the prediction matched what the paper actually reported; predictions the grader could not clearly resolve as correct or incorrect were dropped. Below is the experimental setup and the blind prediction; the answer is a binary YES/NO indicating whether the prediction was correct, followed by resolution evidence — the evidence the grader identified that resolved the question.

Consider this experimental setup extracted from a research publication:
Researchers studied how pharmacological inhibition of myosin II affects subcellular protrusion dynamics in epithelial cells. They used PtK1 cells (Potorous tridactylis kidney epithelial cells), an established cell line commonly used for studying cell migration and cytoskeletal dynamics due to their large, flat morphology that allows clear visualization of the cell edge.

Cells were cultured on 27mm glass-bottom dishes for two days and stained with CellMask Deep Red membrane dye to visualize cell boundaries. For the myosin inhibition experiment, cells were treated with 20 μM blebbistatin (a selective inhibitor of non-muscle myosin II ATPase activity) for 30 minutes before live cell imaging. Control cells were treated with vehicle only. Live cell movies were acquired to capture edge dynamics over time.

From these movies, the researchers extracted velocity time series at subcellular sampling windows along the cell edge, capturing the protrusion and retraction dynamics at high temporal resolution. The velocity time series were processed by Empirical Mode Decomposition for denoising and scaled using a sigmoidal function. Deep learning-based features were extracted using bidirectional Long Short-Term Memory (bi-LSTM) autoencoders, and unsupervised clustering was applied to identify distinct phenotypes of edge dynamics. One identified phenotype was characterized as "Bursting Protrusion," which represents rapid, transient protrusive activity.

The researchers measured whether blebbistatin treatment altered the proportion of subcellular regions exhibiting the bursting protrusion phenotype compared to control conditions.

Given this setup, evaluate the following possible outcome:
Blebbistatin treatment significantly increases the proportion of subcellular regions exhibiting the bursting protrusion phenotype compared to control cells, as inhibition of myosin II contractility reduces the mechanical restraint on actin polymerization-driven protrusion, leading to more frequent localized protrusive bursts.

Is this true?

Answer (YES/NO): YES